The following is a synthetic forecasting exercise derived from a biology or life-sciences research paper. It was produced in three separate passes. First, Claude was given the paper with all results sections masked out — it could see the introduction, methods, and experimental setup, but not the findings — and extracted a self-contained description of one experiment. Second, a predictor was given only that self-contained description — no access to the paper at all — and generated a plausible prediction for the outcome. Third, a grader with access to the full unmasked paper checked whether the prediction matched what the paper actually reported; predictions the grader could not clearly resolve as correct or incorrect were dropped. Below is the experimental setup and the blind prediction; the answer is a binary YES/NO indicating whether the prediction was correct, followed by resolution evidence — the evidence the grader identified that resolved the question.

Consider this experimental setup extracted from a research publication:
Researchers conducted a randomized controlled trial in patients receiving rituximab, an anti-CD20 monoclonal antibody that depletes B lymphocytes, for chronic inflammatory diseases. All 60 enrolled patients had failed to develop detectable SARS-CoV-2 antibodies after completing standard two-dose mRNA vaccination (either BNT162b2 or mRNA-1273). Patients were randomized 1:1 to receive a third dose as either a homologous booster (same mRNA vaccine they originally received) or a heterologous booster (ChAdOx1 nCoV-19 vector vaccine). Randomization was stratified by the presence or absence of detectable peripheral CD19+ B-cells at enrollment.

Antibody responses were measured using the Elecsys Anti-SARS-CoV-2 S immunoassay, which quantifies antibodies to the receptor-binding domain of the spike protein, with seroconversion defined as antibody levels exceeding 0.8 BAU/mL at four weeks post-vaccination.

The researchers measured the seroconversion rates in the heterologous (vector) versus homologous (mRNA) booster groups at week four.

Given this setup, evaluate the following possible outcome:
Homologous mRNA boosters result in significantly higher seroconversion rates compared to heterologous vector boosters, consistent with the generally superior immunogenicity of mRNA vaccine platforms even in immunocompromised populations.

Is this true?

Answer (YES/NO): NO